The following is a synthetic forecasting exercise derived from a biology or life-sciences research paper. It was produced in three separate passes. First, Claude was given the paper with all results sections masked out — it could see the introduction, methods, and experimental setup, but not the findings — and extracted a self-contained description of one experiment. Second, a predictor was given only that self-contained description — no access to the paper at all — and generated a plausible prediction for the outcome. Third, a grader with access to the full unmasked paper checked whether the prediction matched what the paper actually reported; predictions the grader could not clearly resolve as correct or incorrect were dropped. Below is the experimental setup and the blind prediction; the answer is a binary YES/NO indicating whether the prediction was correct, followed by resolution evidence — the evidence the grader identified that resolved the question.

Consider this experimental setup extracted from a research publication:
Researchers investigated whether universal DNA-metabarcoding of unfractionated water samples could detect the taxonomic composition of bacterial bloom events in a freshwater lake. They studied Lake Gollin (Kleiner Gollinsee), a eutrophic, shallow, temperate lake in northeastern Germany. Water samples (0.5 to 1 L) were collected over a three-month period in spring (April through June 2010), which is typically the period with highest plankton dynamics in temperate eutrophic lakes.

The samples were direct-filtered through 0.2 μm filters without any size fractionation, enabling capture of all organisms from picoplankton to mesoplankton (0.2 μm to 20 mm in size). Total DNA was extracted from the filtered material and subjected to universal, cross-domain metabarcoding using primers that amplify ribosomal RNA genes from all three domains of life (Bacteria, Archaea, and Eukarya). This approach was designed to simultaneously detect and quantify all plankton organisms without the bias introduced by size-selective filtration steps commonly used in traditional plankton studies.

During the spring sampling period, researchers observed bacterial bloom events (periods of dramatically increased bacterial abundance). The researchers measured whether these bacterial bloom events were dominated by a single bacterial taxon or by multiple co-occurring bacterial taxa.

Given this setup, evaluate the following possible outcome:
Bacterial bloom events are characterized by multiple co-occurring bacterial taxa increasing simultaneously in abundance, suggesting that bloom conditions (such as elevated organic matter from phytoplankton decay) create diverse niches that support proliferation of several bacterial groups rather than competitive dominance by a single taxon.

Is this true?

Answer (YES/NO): NO